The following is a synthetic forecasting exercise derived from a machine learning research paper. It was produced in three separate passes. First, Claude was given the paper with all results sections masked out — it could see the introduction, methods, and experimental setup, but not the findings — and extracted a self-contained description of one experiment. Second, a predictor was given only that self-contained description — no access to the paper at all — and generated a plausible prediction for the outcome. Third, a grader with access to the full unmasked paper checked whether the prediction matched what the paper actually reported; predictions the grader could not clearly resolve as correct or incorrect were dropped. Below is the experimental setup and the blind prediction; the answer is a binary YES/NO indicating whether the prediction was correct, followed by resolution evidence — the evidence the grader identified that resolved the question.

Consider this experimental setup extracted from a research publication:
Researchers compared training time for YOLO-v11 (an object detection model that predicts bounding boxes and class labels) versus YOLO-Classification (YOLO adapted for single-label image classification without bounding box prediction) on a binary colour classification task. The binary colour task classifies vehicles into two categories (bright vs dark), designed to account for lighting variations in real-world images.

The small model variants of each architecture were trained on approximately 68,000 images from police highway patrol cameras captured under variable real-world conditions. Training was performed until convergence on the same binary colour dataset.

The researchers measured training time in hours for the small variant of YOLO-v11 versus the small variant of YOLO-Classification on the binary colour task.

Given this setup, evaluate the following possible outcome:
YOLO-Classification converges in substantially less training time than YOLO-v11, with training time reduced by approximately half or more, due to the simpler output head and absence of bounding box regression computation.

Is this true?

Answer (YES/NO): NO